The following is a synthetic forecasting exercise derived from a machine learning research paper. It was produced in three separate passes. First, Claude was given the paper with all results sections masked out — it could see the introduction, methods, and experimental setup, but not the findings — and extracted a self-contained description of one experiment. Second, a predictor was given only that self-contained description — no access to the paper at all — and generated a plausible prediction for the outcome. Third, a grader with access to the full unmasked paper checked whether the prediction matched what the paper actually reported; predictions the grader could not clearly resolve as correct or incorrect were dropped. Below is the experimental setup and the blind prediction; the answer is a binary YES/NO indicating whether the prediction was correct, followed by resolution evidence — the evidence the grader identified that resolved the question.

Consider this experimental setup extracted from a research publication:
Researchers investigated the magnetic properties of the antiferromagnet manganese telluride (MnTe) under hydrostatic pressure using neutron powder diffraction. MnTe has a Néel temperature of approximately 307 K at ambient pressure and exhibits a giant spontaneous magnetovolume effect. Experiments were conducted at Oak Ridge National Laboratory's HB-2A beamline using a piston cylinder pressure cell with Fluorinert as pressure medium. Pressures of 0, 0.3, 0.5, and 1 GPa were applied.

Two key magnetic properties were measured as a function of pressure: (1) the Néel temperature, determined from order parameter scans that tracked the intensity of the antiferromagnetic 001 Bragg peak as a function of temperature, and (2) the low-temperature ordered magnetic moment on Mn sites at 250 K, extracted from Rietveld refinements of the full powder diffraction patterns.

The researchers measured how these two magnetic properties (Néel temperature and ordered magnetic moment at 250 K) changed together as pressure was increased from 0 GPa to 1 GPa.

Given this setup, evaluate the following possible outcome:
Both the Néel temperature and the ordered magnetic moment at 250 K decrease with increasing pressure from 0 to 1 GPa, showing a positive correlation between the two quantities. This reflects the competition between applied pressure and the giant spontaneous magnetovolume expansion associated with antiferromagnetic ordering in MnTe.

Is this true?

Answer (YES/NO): NO